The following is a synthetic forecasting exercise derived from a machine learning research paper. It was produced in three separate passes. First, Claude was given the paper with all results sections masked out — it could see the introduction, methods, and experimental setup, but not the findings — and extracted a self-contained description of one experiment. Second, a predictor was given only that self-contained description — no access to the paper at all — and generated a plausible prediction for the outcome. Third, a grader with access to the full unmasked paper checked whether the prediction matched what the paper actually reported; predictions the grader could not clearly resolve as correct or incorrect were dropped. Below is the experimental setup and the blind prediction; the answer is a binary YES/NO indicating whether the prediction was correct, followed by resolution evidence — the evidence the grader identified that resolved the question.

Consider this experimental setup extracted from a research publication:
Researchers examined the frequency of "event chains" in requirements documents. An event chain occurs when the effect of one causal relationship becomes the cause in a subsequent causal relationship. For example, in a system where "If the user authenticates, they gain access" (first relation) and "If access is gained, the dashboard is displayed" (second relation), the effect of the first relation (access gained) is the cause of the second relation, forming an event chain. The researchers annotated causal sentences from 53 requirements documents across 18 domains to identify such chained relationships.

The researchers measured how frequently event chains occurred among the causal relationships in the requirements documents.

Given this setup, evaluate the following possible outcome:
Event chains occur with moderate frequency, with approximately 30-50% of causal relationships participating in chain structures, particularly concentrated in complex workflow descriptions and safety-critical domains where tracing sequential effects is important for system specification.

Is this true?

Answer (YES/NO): NO